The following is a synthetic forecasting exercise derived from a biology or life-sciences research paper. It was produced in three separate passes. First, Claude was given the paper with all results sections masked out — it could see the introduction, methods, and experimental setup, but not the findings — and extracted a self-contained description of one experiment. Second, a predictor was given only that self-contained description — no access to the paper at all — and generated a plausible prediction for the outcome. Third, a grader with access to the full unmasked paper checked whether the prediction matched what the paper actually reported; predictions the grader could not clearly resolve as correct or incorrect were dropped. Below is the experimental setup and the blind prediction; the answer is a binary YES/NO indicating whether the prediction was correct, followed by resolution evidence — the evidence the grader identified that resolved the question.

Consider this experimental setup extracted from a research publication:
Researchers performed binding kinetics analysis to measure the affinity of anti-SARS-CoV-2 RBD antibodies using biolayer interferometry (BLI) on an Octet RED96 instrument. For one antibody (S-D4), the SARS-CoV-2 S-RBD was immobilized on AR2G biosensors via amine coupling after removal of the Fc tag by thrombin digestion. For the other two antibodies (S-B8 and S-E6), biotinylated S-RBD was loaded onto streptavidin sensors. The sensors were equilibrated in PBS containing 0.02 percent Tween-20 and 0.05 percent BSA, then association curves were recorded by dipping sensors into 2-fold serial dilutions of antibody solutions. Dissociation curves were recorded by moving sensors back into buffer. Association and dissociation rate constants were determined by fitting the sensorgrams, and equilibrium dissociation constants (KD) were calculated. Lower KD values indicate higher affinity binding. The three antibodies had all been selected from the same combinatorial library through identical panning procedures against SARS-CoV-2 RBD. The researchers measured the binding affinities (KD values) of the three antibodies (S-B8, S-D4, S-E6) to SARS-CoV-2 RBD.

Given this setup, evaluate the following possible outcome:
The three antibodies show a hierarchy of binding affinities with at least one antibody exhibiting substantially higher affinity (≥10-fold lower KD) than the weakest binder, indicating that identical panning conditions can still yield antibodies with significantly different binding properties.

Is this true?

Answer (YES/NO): YES